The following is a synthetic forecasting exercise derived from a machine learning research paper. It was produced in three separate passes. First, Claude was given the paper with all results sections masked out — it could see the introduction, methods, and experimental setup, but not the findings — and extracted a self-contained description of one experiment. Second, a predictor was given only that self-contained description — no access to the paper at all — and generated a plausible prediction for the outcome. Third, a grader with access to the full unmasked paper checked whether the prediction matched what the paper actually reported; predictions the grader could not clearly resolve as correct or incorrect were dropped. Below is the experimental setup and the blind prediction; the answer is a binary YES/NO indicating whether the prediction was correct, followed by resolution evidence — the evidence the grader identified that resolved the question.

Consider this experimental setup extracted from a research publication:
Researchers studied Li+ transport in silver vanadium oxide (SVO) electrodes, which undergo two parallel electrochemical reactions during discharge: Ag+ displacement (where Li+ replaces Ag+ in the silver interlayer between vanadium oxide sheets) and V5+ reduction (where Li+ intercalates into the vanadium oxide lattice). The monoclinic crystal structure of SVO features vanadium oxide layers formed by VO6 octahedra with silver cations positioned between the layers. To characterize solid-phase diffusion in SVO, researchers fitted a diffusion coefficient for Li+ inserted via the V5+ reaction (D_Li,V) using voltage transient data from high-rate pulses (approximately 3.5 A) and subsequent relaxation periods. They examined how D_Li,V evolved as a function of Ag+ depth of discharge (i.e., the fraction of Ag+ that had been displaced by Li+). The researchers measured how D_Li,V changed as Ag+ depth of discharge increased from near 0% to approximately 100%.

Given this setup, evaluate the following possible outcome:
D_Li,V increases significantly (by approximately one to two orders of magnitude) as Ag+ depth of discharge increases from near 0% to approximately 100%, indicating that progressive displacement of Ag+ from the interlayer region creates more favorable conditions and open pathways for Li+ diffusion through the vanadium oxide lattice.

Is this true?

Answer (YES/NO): NO